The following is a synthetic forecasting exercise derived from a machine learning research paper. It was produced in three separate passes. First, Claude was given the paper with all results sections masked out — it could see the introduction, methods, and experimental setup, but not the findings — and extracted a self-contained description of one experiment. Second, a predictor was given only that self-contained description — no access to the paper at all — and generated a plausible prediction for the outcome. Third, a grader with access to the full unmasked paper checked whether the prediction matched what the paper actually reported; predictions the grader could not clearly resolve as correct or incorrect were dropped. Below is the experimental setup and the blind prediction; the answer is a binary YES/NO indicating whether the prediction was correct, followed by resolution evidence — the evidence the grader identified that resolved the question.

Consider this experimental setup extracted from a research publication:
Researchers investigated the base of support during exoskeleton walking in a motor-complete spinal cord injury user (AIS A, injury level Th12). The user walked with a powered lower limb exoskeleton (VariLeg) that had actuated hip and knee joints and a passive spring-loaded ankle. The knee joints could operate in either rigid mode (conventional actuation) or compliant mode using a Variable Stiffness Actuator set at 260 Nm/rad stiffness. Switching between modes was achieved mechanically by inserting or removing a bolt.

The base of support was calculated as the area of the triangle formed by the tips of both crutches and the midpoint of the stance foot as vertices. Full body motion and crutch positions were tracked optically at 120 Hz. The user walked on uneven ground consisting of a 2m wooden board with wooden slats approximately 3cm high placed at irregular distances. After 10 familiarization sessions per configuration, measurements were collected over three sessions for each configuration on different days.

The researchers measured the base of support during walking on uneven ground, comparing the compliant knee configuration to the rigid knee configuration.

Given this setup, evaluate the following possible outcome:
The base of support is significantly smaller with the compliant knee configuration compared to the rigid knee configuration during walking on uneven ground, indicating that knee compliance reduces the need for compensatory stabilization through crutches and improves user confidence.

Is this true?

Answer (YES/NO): YES